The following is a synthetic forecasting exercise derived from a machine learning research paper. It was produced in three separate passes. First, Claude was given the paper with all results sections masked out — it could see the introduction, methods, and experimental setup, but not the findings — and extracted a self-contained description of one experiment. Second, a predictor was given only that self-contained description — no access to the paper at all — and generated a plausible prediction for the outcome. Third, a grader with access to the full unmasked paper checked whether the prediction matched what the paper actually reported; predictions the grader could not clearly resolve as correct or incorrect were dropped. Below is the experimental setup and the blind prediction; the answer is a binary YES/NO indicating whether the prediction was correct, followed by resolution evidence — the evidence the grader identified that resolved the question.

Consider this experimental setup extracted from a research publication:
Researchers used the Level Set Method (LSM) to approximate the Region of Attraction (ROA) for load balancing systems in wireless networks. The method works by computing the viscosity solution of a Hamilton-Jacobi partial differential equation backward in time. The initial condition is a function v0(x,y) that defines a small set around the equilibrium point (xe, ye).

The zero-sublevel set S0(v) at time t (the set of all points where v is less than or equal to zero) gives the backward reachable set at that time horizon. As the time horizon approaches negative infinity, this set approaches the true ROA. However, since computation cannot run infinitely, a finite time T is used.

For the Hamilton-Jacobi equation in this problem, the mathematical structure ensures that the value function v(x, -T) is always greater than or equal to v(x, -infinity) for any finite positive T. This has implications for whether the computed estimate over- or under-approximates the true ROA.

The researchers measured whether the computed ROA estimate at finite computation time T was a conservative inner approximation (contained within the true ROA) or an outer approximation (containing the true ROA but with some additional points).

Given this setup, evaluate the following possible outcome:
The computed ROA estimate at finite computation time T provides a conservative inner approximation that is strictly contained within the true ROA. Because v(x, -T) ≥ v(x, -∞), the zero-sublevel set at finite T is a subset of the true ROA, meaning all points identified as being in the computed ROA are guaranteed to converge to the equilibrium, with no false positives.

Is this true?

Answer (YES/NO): YES